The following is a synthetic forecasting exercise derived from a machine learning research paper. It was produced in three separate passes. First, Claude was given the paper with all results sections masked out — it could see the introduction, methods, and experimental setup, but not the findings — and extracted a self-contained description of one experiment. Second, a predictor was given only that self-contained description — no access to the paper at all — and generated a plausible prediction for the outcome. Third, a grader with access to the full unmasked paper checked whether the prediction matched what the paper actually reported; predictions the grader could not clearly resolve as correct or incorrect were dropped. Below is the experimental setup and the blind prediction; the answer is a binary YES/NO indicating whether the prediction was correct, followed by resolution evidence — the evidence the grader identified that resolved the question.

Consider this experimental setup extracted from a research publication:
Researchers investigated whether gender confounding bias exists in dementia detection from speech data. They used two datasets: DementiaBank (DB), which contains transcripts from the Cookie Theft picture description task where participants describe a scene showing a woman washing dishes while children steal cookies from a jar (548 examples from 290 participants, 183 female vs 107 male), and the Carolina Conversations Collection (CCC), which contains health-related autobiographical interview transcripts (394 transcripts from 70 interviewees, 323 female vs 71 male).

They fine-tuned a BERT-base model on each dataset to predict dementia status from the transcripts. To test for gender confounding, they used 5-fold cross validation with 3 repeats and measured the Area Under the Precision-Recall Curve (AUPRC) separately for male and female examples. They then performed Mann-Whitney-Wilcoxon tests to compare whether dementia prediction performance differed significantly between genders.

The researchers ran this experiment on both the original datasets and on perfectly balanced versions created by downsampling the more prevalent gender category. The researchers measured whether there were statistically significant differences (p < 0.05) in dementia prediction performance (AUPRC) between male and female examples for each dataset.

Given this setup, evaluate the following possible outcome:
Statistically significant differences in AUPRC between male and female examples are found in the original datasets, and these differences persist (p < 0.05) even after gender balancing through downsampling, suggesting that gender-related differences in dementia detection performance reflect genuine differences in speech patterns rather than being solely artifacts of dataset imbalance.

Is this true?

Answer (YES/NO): YES